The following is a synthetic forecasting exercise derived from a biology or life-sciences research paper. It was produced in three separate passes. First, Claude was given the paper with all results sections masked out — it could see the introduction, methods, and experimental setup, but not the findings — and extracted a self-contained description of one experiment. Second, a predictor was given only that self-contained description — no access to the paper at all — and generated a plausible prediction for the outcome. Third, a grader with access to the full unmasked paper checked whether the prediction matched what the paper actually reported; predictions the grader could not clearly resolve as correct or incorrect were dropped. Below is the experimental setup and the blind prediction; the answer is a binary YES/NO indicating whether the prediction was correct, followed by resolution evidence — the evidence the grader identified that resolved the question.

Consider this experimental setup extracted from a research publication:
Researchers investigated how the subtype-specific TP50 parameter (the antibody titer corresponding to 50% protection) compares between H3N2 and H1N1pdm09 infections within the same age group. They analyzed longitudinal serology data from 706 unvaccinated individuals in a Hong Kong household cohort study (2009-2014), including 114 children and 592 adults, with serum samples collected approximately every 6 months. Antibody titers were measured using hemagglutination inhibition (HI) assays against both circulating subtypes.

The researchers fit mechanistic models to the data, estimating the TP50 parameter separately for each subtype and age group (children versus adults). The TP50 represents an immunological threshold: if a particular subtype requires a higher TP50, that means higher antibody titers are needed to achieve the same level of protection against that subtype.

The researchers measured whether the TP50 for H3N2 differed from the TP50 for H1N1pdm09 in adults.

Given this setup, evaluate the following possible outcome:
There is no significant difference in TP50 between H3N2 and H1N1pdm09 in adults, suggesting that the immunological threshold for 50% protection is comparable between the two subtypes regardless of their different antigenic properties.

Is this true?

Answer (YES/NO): NO